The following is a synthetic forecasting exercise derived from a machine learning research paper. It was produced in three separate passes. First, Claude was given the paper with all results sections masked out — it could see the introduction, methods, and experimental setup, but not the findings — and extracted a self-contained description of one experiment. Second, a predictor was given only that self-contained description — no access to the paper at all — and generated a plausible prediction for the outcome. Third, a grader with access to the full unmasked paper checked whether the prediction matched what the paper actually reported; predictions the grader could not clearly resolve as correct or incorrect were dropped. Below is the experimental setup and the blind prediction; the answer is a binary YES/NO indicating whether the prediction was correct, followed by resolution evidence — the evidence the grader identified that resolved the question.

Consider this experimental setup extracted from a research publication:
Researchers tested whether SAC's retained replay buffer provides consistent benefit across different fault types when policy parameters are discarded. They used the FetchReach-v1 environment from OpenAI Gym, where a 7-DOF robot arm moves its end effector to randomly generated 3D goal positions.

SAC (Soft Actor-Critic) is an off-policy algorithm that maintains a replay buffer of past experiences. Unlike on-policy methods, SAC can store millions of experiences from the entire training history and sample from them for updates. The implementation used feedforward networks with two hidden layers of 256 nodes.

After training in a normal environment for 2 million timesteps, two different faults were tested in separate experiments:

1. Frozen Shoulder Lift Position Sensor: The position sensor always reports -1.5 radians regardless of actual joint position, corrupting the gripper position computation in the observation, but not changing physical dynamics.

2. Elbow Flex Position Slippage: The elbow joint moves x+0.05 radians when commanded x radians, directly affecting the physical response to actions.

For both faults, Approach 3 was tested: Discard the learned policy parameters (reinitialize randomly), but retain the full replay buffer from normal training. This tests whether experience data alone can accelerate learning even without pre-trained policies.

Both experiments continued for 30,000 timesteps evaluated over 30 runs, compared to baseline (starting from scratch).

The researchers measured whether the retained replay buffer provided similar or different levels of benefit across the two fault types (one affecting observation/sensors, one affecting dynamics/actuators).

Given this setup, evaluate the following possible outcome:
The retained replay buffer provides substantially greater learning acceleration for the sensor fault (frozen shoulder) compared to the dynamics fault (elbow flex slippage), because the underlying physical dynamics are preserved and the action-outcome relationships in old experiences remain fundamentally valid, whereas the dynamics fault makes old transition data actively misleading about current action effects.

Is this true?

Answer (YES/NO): NO